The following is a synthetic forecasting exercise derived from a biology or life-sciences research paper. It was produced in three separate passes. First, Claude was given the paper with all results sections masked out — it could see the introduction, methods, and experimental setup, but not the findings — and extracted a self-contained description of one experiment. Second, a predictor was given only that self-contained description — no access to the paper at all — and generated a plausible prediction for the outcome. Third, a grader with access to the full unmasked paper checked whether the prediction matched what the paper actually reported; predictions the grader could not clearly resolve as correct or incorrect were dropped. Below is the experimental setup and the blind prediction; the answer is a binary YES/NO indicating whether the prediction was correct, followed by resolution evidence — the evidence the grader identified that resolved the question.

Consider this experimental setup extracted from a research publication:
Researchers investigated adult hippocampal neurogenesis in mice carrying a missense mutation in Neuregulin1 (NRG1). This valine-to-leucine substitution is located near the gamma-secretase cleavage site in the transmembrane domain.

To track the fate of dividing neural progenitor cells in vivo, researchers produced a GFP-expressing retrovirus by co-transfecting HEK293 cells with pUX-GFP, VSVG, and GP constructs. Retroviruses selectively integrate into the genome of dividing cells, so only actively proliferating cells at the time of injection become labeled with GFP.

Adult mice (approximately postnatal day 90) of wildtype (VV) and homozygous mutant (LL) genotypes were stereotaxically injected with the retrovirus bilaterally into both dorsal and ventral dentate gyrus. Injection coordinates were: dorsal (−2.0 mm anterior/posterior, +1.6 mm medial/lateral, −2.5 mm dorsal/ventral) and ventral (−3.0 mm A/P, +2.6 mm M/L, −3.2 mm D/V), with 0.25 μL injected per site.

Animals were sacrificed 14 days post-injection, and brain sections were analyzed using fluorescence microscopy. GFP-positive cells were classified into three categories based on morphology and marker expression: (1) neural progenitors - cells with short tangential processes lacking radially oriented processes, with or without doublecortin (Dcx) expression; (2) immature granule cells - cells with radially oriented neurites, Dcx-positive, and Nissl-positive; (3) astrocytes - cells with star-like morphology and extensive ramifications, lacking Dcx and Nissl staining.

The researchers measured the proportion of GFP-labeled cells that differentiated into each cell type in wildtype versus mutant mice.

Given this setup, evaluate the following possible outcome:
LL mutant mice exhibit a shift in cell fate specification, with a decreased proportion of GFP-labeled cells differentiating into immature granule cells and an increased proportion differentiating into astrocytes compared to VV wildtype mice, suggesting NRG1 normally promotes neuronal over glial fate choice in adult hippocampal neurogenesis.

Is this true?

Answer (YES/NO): NO